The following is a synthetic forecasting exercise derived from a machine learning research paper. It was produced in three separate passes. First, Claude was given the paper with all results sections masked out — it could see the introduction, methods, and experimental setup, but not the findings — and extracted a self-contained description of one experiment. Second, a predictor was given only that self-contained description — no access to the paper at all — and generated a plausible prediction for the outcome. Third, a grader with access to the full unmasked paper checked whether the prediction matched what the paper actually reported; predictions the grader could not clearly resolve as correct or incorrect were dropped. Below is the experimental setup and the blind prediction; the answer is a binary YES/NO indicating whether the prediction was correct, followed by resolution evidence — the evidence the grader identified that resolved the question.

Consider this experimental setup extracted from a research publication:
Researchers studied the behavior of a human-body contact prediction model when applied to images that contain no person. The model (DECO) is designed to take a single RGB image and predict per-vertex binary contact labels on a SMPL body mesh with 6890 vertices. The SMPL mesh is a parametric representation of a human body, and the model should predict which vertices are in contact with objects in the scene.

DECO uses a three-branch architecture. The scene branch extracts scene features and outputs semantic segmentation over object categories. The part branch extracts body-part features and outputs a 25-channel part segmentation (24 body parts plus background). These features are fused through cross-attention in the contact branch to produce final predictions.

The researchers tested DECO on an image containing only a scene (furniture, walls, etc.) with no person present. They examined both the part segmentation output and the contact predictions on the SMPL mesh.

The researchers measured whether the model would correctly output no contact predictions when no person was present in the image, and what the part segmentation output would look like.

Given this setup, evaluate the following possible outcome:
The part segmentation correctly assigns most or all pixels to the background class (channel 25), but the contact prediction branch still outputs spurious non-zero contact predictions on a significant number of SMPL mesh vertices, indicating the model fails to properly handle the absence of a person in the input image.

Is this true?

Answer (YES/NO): YES